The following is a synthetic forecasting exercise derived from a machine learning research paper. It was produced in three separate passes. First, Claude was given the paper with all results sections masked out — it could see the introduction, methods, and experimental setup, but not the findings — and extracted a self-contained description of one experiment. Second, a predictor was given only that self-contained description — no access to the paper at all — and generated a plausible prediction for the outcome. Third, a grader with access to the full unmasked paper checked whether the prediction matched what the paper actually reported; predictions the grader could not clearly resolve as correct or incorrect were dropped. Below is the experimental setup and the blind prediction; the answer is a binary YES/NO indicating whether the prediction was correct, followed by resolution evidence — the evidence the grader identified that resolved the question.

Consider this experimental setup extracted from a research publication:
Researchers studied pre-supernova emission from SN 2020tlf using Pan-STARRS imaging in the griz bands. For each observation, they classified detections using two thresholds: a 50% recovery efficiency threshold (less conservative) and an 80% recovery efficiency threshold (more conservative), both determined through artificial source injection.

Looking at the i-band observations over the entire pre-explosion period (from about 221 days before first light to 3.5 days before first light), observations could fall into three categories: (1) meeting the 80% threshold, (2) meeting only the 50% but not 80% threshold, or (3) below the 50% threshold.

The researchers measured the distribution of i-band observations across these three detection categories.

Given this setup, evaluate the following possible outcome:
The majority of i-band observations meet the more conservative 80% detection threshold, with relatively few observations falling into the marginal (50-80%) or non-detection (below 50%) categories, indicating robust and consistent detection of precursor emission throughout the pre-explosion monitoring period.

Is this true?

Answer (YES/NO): NO